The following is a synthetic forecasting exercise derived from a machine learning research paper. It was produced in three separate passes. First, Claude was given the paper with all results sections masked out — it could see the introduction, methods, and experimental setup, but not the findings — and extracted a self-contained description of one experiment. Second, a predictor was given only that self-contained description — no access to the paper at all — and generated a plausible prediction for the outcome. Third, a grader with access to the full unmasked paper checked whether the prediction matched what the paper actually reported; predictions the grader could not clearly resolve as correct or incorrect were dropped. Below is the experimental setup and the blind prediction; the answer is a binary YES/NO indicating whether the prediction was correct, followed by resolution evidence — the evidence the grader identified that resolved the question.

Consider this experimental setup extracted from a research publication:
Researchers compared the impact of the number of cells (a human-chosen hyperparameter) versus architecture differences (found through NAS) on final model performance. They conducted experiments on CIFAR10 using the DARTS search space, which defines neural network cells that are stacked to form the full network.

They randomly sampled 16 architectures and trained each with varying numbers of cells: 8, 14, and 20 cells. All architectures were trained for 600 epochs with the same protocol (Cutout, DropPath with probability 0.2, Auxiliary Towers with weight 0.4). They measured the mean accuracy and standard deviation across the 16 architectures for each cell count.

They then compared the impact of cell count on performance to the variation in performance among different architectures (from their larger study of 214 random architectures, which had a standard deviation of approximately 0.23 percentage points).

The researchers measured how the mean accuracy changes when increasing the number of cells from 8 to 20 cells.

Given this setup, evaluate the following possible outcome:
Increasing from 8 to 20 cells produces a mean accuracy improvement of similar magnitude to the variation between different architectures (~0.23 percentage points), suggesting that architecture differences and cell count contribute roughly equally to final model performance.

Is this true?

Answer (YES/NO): NO